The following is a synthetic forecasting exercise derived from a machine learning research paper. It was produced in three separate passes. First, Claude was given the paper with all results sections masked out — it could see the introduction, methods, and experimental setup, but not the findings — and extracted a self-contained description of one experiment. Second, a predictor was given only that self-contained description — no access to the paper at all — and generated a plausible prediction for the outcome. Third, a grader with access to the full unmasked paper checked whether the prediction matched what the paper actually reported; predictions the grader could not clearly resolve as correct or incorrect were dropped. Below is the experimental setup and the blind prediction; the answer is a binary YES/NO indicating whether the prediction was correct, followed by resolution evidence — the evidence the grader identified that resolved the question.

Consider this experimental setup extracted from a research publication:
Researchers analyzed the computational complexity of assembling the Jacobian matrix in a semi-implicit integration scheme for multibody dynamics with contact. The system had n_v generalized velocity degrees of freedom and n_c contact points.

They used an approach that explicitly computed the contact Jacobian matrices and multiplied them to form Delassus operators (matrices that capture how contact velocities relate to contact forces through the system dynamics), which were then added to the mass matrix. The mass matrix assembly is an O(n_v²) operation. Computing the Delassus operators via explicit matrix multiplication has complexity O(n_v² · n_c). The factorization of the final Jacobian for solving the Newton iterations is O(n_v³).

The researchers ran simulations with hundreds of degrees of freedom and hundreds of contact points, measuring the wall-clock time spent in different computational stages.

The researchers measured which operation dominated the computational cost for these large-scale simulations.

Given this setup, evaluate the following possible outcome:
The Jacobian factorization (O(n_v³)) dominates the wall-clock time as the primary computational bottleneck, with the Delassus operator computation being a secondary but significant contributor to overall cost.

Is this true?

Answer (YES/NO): NO